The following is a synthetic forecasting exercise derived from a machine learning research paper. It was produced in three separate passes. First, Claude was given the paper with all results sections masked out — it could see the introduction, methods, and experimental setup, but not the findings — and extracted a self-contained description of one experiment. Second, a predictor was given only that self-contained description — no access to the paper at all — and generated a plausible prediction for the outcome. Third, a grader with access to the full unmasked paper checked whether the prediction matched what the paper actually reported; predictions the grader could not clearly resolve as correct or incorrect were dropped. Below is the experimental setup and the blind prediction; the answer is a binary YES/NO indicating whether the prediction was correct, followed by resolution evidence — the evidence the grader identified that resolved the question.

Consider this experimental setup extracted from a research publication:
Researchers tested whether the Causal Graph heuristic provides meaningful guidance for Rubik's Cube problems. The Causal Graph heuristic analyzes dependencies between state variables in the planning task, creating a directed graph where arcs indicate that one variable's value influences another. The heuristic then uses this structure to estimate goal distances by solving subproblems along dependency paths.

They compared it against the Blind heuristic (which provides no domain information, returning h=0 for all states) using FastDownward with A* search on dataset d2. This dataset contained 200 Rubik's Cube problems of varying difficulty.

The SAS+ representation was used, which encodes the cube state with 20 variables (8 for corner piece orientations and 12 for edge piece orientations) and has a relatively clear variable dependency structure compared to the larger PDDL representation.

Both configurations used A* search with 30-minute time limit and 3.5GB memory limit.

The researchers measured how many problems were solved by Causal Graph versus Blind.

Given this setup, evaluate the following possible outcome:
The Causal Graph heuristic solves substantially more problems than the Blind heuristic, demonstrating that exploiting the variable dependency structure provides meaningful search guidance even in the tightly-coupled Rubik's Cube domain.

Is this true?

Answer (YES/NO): NO